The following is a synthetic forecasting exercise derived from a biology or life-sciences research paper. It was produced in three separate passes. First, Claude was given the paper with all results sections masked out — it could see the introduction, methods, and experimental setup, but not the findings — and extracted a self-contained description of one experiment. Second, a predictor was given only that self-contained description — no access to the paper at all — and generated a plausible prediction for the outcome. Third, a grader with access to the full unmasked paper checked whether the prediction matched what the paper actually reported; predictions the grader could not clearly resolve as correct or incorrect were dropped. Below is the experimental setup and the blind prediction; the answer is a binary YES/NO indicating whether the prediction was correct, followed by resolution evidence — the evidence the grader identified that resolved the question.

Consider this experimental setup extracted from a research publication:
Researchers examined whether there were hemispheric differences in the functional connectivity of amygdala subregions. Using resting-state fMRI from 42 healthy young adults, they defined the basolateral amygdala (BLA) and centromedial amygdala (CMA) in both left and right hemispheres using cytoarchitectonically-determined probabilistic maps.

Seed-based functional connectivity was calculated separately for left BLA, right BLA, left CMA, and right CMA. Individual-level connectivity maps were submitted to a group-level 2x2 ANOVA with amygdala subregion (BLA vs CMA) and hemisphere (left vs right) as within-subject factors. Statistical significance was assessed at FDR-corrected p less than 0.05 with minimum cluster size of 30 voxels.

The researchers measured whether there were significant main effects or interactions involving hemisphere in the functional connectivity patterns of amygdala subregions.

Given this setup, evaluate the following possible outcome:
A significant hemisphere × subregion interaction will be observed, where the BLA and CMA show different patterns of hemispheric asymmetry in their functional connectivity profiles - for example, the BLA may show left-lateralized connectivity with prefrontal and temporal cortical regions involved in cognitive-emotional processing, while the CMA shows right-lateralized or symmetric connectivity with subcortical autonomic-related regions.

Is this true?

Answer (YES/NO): NO